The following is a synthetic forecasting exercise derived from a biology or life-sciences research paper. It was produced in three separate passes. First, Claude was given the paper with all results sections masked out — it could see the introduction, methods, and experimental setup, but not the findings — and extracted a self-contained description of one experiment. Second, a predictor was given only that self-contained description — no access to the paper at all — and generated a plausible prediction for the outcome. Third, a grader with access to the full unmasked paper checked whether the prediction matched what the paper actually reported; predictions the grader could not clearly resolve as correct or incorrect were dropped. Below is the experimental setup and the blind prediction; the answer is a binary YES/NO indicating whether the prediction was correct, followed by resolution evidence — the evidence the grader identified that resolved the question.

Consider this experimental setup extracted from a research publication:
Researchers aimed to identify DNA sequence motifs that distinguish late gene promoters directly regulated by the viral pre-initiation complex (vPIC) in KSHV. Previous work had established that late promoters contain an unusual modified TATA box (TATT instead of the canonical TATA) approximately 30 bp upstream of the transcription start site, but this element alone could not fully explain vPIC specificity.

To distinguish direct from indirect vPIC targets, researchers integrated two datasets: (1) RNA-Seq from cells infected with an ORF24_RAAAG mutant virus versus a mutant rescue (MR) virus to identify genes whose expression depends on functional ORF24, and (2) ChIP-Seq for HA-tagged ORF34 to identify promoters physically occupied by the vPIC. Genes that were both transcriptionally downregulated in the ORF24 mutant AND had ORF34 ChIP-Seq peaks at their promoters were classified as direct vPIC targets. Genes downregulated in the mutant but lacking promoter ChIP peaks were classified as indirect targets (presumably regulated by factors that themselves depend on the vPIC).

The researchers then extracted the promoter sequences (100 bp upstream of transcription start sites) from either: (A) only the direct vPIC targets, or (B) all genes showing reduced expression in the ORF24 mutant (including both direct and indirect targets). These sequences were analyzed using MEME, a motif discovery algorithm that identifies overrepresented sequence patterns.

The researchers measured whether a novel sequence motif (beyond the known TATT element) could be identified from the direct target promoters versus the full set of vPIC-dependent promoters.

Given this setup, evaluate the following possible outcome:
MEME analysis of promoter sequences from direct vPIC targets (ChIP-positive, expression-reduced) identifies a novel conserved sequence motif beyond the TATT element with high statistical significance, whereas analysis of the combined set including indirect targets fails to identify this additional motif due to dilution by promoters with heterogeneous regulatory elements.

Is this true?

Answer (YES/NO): YES